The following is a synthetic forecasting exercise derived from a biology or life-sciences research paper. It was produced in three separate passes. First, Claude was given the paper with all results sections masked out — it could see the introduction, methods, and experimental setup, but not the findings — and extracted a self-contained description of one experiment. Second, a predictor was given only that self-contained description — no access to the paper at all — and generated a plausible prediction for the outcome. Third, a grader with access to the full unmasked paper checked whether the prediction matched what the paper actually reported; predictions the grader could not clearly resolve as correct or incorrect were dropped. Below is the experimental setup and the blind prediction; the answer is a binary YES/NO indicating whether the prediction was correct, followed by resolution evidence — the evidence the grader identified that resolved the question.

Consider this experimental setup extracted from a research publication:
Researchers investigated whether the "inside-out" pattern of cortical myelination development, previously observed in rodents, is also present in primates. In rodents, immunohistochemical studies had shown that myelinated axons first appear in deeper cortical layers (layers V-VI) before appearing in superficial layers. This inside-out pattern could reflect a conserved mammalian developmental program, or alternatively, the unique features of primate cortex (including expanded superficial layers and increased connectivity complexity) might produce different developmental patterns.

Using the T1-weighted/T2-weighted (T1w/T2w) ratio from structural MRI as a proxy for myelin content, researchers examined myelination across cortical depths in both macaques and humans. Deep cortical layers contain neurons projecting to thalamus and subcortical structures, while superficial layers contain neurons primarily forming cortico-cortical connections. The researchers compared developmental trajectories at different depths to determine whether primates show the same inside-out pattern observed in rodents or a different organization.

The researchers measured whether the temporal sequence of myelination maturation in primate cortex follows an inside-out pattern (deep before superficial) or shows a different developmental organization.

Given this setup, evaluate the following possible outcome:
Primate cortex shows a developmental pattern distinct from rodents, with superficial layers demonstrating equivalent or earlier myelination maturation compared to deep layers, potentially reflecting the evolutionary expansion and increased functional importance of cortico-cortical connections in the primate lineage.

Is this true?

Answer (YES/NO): NO